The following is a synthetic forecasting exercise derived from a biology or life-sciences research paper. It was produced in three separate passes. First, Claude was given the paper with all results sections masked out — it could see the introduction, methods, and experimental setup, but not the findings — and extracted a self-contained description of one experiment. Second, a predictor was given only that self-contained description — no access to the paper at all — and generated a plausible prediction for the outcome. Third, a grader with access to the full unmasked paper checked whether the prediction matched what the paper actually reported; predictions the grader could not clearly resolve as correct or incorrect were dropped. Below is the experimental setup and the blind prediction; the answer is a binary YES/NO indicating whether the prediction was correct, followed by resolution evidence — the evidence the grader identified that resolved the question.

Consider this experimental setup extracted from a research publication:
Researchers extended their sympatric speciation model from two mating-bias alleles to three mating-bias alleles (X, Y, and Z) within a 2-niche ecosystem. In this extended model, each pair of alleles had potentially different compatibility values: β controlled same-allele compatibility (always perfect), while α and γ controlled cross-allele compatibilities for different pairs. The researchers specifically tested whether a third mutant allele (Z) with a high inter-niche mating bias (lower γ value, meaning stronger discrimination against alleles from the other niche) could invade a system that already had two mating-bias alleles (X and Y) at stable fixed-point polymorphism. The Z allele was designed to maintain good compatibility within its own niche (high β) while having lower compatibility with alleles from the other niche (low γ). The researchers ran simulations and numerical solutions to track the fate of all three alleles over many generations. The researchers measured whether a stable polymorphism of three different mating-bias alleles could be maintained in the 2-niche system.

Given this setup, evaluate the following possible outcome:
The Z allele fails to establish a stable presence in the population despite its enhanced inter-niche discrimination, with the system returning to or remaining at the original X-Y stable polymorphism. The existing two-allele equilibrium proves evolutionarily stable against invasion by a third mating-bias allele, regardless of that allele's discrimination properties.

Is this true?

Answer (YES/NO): NO